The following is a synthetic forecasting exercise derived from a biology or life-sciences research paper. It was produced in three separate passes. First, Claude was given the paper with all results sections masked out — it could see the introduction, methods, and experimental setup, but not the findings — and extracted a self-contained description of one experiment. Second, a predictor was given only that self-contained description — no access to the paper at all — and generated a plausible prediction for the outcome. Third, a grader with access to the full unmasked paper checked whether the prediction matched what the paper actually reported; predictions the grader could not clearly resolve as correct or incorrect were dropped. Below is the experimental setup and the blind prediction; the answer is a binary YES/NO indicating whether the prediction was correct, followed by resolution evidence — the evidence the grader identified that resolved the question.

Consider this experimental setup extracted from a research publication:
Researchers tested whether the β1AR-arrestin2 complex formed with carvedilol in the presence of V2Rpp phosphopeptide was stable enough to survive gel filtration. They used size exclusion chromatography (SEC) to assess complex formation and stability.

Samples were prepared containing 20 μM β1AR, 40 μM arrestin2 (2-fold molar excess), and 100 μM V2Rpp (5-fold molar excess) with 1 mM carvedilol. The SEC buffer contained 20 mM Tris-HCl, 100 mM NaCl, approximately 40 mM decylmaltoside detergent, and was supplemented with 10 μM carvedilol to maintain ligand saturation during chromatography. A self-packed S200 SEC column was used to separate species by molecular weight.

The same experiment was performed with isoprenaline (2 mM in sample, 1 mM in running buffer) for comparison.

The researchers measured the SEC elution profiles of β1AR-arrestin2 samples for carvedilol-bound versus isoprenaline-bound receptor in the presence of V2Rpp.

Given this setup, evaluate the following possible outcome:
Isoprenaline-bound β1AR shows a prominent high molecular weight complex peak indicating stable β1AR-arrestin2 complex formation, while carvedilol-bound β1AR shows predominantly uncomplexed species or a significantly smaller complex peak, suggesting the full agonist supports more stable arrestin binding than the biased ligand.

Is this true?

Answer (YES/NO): NO